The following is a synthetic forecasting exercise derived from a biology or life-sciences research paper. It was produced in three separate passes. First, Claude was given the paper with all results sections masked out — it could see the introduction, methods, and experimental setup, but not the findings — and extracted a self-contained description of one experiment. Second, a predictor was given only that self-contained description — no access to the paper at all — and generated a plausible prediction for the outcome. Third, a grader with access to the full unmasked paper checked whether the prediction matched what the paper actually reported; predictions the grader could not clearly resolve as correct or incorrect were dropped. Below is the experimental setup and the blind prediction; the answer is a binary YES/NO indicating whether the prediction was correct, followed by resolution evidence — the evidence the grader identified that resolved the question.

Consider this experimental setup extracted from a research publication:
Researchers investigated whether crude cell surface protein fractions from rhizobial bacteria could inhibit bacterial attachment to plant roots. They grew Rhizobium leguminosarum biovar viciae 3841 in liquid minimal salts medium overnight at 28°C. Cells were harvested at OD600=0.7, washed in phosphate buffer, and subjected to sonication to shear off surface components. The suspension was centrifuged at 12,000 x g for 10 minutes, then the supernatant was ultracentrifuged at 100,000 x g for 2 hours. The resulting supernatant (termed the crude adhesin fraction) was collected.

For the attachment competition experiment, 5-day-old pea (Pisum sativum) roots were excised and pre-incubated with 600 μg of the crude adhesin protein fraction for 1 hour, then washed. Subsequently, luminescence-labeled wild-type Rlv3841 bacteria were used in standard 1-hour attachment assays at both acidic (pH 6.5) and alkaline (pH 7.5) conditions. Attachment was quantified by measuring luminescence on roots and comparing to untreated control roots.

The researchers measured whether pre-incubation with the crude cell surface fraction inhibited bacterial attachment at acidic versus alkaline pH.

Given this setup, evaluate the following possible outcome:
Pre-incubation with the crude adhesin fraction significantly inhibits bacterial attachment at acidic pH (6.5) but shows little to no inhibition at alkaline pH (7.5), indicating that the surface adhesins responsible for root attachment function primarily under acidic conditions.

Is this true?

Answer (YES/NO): NO